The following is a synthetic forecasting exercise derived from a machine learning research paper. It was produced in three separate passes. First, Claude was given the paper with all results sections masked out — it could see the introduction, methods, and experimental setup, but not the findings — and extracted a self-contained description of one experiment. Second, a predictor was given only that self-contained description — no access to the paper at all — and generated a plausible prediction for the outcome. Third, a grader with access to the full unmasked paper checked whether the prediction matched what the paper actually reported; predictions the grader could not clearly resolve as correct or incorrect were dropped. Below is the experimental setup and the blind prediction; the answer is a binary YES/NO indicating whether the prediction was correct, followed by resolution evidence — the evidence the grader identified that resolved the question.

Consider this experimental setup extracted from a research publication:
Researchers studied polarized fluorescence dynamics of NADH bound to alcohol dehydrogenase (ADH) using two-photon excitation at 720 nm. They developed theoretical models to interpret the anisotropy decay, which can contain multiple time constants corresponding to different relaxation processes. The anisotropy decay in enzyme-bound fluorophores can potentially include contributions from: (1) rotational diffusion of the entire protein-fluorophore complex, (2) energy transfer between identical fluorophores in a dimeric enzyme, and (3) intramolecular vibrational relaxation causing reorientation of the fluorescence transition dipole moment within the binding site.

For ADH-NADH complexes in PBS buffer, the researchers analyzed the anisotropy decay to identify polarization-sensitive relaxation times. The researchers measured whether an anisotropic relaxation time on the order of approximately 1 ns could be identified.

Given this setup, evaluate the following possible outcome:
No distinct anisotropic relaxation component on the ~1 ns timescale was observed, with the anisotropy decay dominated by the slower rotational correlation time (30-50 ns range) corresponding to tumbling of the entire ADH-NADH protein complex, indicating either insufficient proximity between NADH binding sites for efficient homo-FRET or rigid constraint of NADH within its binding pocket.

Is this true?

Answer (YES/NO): NO